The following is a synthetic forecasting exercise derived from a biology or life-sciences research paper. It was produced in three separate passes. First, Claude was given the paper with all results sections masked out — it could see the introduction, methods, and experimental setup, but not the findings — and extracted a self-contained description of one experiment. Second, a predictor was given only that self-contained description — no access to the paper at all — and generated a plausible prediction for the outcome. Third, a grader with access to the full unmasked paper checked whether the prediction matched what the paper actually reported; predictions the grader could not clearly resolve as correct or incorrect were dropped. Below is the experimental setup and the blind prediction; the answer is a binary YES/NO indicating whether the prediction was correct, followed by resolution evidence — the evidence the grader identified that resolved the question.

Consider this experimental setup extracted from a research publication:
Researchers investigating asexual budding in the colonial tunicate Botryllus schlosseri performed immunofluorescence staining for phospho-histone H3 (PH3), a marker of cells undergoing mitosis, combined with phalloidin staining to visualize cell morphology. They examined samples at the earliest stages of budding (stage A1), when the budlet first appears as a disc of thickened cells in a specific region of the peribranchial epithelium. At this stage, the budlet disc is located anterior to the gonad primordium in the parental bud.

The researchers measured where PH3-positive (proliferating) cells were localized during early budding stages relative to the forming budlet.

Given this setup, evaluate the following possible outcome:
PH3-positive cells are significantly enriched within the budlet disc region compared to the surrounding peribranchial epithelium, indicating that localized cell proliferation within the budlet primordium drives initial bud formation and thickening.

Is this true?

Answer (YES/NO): NO